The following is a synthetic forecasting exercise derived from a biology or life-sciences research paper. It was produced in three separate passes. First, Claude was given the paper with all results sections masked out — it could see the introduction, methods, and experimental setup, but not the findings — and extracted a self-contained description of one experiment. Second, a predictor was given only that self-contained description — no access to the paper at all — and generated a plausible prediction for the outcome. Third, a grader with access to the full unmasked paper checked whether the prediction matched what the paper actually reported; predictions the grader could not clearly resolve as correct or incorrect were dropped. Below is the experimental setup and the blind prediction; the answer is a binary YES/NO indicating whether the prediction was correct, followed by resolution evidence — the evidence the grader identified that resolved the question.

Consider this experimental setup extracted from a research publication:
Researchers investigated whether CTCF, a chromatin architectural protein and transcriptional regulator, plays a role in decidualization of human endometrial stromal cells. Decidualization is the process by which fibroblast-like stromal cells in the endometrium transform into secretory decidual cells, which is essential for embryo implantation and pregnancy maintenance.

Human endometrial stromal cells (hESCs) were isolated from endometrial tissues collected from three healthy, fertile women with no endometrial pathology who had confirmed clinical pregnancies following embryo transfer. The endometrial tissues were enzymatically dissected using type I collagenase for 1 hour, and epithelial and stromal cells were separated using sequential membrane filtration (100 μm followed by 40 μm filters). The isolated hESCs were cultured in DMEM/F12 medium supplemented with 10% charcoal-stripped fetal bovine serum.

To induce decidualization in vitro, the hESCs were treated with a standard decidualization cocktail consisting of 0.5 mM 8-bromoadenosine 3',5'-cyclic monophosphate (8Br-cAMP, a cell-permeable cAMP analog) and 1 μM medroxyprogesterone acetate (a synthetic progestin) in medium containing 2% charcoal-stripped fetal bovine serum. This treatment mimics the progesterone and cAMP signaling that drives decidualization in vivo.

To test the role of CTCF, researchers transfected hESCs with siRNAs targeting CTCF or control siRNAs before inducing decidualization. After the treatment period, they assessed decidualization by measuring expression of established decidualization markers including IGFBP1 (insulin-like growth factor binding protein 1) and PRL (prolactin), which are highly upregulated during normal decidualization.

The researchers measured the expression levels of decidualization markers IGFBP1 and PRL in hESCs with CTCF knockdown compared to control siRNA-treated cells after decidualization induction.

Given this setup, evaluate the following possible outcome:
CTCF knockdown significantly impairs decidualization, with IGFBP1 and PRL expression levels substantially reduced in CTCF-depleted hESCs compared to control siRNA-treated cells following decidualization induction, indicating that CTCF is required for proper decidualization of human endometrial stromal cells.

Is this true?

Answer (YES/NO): YES